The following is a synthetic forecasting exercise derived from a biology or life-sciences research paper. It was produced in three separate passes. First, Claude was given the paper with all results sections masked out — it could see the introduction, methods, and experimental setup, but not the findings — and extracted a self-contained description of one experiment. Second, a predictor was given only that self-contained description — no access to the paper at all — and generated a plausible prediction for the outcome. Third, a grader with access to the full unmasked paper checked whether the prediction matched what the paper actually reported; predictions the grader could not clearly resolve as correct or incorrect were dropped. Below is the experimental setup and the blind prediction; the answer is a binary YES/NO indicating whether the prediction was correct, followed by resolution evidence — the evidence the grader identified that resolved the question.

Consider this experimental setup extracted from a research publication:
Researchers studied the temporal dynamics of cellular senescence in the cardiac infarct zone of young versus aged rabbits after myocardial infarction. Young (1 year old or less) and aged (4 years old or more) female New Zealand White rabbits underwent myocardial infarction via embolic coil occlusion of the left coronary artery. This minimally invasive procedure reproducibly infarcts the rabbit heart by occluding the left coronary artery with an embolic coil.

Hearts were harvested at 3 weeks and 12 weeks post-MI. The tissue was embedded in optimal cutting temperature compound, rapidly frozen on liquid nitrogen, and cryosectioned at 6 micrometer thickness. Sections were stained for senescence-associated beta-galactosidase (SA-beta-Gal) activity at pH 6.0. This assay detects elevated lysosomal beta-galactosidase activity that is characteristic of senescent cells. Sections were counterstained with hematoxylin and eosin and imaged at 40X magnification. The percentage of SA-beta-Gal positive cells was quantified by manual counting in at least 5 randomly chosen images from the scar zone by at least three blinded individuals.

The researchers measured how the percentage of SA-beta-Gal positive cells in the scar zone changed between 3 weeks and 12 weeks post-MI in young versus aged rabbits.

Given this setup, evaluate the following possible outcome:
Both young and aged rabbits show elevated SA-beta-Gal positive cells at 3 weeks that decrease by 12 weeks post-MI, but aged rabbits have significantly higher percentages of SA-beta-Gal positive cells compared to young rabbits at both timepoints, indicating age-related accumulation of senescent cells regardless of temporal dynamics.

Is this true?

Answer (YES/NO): NO